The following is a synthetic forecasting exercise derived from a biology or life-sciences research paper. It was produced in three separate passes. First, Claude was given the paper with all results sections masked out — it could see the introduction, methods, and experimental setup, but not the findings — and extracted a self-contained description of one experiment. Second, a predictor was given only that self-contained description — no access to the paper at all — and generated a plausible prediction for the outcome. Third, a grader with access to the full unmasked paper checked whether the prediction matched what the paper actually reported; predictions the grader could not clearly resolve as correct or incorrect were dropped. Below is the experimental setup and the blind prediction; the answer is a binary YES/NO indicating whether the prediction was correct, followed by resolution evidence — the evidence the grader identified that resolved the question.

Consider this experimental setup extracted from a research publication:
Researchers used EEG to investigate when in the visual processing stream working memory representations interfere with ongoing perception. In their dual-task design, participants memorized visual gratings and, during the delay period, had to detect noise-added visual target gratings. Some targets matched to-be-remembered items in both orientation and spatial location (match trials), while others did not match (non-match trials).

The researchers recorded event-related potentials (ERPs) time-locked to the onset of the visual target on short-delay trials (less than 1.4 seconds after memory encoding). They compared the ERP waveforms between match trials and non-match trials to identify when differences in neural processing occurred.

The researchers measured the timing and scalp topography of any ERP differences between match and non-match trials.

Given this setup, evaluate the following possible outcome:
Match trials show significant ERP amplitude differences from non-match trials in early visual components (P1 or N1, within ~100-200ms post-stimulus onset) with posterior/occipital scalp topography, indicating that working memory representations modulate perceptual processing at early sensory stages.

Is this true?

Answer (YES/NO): NO